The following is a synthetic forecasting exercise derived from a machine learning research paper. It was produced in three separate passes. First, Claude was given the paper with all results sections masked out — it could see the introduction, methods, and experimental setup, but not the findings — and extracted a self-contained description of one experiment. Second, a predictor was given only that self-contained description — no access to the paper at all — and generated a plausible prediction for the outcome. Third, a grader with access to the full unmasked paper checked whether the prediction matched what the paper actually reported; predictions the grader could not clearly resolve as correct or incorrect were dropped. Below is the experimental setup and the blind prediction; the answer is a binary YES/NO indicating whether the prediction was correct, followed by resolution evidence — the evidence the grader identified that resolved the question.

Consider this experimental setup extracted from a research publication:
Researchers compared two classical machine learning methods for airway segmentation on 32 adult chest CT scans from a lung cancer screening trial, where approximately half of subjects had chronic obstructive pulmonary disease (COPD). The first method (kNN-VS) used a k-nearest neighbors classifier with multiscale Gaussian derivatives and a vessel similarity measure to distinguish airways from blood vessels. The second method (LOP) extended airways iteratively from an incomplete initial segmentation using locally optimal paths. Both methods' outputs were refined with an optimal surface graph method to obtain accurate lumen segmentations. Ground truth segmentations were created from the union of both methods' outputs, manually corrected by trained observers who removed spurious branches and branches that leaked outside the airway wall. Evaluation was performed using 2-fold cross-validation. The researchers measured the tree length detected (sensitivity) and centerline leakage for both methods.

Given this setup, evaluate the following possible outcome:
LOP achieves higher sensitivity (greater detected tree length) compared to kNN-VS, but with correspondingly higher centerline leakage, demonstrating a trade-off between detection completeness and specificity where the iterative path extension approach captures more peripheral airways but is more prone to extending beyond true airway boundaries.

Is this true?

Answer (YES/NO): YES